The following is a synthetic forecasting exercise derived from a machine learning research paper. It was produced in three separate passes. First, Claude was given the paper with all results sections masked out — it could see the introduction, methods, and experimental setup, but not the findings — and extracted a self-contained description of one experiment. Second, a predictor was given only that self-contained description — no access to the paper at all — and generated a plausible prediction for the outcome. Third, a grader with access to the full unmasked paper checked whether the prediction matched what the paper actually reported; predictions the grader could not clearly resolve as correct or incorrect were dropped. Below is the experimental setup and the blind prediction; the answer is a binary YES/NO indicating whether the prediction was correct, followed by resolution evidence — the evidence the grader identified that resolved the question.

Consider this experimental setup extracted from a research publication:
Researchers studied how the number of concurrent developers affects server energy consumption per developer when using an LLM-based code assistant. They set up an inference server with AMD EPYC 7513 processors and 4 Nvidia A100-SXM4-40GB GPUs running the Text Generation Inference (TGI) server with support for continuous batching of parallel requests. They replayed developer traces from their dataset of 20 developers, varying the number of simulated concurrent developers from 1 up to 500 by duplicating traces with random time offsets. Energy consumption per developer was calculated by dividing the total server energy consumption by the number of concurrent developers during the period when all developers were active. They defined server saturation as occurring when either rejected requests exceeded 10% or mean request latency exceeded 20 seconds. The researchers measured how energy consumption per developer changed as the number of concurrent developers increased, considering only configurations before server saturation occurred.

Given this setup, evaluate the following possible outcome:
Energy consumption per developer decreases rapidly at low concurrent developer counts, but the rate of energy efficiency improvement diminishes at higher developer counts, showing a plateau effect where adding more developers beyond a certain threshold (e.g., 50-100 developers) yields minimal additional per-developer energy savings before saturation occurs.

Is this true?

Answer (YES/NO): NO